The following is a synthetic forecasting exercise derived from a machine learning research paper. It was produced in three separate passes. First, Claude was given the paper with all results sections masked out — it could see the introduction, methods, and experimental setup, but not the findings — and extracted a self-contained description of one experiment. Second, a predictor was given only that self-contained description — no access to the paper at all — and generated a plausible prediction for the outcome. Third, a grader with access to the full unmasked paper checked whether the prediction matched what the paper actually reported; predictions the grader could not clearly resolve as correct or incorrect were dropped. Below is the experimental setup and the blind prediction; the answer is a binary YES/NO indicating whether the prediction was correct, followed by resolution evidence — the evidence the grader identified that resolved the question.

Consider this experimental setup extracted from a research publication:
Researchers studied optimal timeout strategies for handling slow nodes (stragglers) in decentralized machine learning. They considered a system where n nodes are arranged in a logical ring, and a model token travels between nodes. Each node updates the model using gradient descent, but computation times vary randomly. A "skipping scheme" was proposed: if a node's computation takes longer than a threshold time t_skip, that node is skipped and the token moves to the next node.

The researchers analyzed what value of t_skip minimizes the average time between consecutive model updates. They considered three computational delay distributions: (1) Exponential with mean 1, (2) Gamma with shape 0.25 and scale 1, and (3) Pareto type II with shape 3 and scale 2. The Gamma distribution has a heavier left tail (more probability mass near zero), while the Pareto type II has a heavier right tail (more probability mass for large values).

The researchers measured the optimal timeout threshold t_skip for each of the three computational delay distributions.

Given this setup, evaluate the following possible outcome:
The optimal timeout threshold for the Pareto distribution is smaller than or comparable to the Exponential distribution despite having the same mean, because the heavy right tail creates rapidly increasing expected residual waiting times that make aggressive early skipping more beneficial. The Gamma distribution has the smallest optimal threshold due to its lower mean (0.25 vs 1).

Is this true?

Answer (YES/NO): YES